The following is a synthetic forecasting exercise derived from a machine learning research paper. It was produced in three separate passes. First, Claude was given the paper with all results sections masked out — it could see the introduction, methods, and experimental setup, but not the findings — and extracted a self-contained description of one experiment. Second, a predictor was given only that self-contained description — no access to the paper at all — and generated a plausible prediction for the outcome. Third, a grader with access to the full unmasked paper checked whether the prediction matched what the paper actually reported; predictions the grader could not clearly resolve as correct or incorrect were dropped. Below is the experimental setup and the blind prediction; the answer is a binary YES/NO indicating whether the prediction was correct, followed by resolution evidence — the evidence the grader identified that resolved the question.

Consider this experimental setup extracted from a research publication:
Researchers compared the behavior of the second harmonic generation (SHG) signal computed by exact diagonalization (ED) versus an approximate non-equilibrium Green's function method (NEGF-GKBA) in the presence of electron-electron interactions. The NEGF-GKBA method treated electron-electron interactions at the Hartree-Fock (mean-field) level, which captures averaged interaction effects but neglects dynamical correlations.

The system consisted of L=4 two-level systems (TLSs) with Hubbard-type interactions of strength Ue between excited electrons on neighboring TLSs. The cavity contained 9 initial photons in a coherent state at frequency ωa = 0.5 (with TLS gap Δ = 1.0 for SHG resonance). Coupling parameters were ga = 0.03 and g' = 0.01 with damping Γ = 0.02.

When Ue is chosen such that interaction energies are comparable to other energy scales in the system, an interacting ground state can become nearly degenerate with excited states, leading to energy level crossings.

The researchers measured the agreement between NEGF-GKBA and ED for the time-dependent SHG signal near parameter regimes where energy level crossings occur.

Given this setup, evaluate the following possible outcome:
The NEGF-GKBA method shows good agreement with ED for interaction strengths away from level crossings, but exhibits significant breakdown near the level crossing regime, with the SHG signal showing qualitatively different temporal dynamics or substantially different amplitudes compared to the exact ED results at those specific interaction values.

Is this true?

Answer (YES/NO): NO